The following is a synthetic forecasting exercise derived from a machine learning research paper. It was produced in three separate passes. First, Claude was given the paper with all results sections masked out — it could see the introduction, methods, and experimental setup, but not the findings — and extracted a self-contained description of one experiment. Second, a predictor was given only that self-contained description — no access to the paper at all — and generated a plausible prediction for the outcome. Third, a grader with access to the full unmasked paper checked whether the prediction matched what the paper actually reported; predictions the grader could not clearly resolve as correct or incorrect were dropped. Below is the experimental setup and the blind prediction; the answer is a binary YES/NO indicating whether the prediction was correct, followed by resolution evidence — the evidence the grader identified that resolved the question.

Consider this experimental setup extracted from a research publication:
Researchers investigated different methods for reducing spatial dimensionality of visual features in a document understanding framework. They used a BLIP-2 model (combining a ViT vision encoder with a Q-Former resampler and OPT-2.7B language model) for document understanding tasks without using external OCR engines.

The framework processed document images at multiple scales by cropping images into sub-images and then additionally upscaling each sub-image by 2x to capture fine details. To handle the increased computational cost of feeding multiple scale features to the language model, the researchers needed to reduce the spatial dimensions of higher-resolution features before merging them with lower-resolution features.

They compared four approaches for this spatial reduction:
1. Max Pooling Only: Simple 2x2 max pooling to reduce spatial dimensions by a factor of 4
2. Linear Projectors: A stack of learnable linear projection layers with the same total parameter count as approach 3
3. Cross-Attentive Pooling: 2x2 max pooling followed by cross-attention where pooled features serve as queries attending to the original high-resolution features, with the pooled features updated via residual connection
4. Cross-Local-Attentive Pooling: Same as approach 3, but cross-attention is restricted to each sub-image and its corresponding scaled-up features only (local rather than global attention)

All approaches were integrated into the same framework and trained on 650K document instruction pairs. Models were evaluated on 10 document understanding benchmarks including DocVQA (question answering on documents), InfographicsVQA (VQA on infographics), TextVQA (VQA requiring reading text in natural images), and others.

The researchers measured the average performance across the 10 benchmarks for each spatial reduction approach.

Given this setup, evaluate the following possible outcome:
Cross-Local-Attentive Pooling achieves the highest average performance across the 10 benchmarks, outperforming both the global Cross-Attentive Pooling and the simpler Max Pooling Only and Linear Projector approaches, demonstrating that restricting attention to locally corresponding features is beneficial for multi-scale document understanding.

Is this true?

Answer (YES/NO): NO